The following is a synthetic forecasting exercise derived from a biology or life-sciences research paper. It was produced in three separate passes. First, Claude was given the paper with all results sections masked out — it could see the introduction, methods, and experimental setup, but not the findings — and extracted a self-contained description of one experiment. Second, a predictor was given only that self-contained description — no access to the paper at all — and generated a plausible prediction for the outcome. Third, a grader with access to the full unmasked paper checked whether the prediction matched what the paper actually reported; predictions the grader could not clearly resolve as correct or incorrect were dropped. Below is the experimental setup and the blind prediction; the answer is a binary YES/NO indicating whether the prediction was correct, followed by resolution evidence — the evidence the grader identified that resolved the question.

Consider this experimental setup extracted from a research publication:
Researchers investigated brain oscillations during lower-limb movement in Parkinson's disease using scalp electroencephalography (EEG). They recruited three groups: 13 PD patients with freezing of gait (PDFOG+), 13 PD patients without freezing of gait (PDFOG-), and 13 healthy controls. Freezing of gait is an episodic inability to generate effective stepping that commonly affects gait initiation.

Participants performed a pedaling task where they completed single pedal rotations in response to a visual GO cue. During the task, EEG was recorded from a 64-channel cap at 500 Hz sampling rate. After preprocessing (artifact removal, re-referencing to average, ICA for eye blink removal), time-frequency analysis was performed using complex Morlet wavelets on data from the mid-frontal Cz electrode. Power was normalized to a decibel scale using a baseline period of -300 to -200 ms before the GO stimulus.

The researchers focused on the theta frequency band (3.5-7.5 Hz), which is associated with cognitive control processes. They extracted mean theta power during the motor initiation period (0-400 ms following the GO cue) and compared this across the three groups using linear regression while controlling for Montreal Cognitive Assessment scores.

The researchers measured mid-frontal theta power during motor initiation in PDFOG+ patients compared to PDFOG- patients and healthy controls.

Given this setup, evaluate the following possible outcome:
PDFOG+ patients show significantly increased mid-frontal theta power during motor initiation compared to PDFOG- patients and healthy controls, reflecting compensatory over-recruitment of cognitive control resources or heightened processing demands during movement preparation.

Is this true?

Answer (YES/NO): NO